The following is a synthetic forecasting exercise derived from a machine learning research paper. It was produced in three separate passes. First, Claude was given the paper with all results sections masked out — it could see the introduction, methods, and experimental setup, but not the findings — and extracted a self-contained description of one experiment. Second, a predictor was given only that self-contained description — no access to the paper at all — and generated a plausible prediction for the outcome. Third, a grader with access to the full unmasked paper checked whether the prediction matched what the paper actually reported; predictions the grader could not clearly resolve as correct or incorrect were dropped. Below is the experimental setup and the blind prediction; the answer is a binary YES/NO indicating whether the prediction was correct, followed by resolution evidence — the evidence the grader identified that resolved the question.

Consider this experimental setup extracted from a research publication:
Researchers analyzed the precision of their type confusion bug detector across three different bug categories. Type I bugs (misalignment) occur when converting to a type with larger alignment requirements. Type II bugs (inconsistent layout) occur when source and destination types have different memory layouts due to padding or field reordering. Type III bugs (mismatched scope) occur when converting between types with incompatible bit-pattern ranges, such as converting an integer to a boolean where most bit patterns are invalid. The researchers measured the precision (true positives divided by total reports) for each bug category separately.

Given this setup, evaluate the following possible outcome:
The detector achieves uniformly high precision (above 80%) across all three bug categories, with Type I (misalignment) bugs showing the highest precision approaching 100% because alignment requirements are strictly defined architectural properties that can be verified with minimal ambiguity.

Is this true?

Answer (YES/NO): NO